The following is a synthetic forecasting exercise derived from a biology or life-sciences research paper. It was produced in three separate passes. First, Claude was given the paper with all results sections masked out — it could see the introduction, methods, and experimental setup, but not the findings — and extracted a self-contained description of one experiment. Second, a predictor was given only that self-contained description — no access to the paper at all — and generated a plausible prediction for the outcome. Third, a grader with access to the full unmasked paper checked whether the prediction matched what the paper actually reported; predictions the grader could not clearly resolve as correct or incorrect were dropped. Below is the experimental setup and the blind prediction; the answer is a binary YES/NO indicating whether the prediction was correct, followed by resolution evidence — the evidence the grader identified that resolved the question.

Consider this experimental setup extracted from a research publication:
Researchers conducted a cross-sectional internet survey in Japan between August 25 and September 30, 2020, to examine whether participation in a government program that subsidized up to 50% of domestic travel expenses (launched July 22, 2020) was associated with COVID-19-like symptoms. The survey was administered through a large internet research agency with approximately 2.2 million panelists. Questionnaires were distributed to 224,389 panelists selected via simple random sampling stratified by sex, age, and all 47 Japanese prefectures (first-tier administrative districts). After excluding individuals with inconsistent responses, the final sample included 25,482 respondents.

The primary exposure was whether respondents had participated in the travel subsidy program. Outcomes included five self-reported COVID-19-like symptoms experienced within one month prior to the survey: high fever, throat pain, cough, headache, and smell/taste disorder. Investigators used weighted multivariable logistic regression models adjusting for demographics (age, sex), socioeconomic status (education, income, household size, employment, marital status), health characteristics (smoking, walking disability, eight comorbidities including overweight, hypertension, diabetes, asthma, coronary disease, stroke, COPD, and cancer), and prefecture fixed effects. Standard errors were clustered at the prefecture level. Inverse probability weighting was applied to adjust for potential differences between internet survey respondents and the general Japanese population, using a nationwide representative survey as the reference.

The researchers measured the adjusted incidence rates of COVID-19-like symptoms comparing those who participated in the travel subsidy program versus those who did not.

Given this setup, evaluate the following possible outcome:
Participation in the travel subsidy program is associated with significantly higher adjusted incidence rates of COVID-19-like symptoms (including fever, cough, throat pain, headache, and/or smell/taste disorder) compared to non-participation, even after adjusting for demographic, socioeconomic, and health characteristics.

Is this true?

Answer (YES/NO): YES